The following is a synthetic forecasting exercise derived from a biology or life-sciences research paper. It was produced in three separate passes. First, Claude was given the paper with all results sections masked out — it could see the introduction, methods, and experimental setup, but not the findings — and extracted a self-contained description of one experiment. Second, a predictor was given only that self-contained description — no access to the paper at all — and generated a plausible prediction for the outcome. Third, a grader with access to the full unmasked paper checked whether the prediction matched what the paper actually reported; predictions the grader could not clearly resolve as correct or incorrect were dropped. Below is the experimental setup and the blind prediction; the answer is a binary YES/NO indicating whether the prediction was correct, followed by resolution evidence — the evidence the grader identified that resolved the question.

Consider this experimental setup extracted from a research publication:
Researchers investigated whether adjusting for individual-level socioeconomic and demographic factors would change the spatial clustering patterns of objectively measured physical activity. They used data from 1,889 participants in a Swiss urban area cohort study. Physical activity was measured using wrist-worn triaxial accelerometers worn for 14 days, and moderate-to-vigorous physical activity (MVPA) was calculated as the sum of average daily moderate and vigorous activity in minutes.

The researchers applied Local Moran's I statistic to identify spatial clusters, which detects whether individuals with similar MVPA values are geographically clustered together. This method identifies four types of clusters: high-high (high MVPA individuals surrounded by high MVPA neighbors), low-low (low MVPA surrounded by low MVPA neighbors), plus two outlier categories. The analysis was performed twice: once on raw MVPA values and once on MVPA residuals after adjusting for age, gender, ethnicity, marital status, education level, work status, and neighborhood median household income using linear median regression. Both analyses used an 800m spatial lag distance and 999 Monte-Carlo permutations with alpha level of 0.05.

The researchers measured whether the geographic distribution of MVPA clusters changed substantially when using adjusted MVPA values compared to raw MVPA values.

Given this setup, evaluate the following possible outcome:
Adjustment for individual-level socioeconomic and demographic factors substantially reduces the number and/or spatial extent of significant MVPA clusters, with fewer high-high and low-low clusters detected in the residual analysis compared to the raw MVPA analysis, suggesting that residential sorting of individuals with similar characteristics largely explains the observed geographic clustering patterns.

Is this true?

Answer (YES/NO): NO